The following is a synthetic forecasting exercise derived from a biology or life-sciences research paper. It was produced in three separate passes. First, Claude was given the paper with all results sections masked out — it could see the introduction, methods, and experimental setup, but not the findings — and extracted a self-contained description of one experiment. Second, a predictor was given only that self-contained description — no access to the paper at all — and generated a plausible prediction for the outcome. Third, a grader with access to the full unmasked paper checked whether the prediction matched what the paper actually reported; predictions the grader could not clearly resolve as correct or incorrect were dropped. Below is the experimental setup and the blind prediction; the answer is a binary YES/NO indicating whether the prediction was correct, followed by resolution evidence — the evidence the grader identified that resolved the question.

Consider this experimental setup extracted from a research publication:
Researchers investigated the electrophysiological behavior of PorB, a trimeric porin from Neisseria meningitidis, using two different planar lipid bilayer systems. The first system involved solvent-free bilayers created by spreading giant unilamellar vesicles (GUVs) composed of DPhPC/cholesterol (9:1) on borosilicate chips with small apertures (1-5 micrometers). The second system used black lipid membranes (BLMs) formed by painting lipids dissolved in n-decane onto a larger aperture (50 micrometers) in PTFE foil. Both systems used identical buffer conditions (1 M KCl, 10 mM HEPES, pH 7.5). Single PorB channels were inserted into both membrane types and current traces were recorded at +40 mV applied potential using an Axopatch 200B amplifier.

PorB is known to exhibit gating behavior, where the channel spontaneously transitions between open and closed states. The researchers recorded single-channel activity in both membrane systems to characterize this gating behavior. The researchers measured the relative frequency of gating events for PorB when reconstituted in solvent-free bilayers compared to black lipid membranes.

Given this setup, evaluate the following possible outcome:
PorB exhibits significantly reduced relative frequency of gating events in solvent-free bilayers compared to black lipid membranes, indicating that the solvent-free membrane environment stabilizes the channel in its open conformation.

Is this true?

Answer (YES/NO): NO